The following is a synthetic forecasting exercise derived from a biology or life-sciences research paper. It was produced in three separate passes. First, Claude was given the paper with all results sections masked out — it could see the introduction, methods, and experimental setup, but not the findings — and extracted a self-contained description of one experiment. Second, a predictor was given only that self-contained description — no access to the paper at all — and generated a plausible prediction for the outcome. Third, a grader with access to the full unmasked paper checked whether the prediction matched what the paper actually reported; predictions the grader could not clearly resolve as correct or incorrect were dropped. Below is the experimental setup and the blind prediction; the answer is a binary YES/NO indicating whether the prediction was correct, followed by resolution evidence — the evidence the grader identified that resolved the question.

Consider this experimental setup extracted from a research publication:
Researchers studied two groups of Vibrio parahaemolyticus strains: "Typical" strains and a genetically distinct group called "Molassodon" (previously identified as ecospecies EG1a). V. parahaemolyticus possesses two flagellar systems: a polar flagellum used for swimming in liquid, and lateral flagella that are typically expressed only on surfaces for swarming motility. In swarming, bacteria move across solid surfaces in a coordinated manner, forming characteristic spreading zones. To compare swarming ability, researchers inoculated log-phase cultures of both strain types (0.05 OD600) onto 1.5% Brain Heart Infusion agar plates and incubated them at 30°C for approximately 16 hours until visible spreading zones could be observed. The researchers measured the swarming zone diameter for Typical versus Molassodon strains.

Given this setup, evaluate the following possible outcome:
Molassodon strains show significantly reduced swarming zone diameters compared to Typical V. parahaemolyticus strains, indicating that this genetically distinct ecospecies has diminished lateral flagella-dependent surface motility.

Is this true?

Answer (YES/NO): YES